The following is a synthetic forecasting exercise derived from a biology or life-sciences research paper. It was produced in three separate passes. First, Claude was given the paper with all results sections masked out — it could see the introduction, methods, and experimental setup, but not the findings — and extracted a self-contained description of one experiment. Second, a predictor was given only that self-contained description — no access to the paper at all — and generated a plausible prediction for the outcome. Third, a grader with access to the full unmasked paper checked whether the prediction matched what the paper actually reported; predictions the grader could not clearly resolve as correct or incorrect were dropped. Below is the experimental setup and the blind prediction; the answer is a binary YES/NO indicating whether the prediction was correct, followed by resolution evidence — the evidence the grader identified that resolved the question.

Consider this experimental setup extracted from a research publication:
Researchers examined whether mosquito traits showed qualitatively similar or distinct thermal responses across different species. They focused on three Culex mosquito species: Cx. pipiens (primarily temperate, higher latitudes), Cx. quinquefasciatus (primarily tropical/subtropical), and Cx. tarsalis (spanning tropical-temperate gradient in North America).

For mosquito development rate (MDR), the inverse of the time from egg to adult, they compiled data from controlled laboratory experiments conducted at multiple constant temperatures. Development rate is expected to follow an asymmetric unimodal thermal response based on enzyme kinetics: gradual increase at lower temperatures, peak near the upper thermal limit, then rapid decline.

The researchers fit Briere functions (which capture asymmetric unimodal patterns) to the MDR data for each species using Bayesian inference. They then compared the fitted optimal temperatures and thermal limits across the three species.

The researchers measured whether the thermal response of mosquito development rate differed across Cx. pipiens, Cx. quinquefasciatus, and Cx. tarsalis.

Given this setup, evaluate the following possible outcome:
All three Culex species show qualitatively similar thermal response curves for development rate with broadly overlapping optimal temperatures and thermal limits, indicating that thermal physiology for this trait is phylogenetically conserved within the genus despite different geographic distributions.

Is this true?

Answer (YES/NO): YES